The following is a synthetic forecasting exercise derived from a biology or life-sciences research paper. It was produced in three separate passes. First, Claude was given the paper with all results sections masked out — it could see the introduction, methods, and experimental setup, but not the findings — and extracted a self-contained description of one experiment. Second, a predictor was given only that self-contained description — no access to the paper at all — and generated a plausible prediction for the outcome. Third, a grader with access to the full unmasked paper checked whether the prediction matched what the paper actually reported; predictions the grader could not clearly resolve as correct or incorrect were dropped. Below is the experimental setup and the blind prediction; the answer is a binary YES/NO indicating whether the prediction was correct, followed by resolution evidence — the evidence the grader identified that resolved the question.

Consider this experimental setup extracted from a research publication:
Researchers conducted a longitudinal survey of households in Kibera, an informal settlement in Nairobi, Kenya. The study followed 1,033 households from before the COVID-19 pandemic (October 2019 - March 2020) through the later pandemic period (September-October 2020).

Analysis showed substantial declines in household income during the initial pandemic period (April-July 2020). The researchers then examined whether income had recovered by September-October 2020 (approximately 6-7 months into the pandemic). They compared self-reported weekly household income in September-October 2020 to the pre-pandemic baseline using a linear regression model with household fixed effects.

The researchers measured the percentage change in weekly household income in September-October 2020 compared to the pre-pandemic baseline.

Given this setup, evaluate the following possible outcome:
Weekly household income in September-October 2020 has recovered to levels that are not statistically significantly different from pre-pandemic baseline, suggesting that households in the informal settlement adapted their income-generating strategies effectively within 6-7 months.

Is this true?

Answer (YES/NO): NO